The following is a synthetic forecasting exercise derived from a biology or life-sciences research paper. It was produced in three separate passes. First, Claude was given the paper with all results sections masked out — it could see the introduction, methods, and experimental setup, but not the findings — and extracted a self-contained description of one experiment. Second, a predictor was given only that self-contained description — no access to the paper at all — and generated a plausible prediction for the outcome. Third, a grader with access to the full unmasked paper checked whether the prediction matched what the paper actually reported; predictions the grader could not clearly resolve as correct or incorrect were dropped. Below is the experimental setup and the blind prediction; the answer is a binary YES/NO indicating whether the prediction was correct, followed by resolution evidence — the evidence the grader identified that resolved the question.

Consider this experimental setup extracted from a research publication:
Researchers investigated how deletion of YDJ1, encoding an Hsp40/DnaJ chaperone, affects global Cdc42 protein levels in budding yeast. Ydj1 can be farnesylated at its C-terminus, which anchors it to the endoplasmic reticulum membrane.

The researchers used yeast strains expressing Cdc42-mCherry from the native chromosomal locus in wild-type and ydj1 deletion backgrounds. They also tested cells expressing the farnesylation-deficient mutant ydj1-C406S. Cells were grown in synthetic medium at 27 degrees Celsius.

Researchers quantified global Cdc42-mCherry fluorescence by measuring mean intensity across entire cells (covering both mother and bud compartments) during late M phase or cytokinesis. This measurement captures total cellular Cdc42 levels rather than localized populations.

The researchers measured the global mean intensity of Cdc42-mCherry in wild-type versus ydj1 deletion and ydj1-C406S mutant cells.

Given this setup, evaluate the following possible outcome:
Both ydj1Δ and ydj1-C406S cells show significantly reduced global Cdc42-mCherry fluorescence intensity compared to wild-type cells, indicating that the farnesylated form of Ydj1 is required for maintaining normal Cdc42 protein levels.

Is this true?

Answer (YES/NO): YES